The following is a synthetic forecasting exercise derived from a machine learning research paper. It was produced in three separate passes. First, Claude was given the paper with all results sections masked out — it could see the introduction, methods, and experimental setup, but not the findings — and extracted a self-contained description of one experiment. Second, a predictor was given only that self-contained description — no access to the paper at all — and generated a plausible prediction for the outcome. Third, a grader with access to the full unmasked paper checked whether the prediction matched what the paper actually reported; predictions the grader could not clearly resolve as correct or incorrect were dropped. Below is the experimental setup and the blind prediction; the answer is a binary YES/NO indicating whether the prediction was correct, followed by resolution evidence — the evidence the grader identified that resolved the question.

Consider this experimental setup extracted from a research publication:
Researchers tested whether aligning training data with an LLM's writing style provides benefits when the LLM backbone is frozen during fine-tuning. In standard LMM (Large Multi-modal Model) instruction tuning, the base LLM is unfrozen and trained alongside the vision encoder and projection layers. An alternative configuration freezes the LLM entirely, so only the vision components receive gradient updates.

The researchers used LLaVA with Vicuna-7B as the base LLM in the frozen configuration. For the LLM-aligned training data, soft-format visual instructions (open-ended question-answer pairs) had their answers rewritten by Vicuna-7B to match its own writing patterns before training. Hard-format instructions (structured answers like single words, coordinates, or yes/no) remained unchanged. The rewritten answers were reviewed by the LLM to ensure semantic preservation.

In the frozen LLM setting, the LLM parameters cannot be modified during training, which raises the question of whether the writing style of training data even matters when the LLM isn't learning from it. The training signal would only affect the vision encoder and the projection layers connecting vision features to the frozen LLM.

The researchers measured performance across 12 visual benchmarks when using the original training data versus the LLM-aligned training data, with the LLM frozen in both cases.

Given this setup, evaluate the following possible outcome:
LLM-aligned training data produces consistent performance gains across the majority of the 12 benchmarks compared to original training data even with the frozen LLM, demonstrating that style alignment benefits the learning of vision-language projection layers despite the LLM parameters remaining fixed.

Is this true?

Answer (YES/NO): YES